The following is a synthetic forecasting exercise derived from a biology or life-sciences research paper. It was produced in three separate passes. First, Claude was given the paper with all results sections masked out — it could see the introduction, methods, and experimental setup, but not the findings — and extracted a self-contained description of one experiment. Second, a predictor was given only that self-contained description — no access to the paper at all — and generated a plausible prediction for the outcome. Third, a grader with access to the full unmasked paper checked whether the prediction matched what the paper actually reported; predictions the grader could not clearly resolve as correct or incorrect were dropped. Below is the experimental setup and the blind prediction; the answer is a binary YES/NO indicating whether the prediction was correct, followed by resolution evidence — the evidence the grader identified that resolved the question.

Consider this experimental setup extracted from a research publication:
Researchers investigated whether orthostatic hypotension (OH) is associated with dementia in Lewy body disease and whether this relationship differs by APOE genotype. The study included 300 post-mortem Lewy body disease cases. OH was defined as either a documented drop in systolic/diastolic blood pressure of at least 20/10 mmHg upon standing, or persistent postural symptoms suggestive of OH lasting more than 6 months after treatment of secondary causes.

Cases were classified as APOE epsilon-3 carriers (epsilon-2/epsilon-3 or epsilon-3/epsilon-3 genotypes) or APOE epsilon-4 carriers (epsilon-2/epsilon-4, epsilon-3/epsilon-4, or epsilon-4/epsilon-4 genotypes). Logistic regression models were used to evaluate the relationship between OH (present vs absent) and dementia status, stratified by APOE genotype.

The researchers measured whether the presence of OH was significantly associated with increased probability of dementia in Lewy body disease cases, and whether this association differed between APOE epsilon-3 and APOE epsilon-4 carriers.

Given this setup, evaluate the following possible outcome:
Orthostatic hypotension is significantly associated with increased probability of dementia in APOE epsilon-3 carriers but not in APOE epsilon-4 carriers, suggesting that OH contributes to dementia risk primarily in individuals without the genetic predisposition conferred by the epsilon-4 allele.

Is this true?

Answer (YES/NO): NO